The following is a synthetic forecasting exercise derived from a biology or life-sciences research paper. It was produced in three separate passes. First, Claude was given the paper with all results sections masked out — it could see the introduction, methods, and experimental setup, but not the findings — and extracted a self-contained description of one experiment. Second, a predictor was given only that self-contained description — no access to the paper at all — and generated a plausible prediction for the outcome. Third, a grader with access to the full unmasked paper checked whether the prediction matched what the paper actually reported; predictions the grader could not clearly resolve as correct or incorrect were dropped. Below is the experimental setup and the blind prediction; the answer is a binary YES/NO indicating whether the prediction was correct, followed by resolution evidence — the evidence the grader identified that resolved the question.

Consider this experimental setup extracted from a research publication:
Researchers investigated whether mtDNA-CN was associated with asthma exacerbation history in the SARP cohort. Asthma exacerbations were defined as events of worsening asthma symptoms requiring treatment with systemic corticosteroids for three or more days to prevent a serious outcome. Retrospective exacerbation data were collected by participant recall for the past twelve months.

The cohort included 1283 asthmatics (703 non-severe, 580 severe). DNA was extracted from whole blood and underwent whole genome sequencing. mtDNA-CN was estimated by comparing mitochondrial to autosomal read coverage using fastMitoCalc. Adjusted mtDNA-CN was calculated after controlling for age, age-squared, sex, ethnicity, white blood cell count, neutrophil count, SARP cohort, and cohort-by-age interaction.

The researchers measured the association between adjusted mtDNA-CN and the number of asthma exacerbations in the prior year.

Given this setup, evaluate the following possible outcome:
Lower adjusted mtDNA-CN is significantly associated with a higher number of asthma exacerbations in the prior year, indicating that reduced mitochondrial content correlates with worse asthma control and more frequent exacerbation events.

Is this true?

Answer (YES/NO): NO